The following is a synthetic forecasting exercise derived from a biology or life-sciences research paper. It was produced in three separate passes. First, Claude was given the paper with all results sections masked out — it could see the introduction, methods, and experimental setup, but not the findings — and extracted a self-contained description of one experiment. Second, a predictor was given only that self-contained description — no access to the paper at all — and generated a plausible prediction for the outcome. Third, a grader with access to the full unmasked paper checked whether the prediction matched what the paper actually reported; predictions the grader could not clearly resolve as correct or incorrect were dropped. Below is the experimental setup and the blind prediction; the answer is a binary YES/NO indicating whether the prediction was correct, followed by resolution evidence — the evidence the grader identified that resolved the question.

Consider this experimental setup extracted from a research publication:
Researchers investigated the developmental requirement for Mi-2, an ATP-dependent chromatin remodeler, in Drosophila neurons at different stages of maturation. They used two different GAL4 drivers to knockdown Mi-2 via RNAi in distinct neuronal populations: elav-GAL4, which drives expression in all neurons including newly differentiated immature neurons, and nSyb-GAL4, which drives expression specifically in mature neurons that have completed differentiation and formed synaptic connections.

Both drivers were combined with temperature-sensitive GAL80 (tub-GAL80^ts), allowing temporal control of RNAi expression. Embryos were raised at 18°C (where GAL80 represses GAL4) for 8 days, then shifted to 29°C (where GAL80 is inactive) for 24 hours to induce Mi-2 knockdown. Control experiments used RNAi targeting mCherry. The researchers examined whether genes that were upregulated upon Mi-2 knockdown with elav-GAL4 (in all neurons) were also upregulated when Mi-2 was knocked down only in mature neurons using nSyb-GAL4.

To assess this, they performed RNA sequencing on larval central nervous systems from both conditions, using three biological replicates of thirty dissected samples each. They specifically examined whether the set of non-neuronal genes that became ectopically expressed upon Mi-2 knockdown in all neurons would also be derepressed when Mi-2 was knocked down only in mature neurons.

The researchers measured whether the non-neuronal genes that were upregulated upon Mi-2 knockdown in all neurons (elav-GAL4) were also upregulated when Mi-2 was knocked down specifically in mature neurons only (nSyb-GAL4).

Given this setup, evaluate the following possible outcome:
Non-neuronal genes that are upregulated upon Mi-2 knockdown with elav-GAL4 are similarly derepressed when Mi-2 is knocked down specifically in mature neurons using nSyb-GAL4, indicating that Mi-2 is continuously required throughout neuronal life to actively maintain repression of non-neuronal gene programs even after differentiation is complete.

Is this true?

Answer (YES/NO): NO